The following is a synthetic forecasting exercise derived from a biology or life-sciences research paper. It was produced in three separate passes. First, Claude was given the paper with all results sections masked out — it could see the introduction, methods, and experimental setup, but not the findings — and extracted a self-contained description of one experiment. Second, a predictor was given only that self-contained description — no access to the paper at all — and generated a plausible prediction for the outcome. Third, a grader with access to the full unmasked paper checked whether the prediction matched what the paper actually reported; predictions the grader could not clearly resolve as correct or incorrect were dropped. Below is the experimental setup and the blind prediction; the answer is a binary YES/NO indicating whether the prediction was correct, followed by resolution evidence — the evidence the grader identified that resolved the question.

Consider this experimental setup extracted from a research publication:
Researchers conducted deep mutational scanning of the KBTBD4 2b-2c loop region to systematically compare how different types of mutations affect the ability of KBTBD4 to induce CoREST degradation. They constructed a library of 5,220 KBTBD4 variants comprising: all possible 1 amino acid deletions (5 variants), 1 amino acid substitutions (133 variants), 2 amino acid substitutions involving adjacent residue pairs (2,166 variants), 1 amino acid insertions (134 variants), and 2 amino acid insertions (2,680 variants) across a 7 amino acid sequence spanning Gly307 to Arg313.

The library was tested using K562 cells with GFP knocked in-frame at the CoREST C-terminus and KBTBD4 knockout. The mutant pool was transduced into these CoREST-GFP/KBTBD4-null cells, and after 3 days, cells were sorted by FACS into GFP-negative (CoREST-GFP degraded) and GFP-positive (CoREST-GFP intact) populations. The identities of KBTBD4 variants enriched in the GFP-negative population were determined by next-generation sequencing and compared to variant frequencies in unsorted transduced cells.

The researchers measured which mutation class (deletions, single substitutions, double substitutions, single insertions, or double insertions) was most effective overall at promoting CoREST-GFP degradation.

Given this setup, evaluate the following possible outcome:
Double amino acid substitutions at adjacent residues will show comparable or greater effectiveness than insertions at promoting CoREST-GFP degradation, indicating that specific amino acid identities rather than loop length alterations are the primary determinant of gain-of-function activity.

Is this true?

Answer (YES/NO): NO